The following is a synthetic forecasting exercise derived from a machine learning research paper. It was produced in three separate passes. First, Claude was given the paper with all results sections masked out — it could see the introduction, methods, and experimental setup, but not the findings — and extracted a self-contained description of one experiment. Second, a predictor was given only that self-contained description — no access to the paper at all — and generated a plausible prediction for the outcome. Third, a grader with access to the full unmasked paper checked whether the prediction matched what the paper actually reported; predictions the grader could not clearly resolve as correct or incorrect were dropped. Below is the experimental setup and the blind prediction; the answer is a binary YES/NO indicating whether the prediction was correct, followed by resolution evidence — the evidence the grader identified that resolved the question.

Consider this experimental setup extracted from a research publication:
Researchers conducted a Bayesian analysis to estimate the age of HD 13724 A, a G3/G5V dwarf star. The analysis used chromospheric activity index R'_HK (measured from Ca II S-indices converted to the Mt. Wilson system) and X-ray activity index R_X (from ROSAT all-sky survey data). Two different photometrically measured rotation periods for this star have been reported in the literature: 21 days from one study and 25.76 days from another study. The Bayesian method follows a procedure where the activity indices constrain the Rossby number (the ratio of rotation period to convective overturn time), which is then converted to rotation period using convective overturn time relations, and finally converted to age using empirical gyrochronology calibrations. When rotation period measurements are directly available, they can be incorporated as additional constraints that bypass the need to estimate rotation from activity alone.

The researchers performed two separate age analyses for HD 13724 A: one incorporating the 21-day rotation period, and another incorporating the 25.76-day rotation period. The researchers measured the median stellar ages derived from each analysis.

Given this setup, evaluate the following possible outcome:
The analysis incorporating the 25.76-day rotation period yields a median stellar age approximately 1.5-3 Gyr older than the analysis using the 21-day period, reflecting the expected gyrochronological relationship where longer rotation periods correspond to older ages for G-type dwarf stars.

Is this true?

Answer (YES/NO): NO